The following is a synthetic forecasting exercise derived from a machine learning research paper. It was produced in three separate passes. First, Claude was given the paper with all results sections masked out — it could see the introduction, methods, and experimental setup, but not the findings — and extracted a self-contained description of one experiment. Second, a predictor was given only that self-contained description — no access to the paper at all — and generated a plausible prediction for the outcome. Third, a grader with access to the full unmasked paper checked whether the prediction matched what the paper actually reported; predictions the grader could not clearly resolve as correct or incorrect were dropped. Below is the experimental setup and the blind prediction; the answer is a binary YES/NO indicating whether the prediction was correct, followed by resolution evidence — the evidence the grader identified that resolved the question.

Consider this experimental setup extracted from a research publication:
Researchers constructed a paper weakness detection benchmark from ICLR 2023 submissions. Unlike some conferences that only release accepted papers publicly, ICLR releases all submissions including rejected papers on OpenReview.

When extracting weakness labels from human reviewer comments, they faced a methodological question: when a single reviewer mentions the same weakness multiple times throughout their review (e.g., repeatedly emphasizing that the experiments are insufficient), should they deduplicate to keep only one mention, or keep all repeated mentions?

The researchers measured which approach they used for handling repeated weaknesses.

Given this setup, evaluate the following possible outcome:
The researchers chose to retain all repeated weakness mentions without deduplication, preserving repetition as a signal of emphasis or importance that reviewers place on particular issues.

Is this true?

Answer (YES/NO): YES